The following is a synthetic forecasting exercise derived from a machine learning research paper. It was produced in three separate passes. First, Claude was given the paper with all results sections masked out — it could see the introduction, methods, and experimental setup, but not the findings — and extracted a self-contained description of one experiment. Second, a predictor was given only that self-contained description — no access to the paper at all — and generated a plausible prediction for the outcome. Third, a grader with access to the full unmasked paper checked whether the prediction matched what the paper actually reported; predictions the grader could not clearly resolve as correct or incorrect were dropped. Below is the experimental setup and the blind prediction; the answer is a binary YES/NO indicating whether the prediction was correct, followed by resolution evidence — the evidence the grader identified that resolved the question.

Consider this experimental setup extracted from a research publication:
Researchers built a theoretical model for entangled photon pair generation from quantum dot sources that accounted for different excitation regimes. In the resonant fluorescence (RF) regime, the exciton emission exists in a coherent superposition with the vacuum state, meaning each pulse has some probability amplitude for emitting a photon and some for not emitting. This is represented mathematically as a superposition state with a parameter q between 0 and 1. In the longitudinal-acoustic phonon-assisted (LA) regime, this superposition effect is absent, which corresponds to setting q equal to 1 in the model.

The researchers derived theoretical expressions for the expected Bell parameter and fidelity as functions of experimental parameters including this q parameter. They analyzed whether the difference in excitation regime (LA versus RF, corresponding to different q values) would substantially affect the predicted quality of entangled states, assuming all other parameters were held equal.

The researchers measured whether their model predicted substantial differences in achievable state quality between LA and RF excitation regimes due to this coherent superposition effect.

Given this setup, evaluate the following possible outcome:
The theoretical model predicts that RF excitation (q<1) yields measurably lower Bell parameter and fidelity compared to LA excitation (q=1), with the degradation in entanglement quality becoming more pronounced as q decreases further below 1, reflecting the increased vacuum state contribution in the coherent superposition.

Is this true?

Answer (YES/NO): NO